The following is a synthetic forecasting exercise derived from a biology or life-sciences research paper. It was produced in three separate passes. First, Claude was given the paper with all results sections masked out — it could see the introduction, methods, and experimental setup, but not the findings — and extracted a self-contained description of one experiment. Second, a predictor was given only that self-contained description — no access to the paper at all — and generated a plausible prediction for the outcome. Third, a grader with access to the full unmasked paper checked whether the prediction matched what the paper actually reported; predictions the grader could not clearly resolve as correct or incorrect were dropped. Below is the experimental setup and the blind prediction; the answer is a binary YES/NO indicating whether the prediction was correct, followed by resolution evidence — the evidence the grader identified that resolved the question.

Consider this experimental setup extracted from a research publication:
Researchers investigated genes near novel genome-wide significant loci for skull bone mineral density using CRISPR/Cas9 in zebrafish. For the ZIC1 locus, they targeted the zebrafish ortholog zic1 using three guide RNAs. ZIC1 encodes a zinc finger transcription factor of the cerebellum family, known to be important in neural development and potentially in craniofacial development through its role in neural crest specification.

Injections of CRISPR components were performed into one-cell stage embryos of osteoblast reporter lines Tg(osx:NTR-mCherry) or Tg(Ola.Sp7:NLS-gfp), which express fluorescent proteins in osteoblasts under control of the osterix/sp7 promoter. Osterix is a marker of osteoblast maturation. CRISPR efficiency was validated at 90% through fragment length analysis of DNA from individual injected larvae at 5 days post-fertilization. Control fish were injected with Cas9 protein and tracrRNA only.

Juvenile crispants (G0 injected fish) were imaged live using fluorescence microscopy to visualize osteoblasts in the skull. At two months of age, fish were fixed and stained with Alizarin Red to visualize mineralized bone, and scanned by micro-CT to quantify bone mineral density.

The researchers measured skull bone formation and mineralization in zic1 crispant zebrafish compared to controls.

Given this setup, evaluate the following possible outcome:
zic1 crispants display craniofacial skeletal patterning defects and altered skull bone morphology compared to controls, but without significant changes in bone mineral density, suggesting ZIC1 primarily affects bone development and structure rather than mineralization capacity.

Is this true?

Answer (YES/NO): NO